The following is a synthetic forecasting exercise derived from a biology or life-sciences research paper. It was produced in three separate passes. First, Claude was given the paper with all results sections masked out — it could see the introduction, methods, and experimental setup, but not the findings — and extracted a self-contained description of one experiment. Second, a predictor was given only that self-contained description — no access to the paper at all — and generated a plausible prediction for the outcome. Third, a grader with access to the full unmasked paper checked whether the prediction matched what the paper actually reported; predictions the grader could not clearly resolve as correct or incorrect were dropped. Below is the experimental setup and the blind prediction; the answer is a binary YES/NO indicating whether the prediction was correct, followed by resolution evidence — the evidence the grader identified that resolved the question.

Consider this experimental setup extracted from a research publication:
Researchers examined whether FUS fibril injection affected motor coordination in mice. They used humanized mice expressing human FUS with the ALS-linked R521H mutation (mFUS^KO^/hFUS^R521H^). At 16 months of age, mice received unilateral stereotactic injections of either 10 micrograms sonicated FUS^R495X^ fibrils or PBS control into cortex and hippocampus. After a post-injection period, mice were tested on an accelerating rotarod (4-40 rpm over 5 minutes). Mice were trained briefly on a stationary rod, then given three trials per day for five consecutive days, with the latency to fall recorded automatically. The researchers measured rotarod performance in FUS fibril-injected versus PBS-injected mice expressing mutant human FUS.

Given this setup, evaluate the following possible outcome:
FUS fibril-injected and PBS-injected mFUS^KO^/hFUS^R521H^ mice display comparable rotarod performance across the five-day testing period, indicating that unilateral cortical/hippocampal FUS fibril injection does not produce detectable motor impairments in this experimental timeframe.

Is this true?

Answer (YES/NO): NO